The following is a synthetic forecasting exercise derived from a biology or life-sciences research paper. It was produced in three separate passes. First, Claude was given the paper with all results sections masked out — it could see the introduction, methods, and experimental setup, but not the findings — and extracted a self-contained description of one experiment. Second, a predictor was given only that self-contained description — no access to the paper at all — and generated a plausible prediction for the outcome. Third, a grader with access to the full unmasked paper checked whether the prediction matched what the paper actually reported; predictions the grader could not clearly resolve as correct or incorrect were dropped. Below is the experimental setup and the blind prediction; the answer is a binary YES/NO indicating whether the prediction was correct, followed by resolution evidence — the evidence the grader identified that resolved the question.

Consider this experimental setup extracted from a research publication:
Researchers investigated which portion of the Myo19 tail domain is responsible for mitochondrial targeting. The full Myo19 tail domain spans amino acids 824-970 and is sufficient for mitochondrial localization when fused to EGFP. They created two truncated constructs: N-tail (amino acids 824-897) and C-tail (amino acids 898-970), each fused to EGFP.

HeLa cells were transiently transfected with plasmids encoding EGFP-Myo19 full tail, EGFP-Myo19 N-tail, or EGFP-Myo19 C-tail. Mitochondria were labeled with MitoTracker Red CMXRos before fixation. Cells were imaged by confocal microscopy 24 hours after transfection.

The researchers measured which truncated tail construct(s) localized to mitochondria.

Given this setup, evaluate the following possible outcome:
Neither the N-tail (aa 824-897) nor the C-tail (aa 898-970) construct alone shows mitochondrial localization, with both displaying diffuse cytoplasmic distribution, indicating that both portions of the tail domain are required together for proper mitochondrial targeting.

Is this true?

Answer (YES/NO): NO